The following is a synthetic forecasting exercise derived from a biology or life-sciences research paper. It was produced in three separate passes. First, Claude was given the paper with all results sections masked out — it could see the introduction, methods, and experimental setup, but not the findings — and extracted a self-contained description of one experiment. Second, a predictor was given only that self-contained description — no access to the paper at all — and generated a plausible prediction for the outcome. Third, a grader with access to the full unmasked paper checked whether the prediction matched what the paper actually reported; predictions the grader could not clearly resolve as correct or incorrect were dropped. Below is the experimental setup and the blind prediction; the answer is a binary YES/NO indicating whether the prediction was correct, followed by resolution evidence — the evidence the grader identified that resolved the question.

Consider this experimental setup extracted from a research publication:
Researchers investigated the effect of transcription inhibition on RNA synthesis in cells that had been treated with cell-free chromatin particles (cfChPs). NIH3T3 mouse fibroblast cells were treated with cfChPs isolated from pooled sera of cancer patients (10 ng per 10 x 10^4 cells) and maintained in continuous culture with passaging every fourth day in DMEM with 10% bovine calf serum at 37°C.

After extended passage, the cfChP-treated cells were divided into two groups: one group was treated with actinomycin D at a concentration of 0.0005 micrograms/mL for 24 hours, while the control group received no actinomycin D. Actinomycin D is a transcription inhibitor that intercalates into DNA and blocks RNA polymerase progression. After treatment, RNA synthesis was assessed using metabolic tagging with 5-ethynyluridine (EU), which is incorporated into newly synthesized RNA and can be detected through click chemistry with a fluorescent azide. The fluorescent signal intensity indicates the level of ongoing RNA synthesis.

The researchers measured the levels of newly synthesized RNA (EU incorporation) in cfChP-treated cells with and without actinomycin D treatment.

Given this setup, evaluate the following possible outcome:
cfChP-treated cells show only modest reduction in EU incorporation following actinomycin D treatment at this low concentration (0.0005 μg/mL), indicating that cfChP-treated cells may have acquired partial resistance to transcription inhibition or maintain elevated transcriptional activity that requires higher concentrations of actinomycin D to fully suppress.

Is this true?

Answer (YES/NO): NO